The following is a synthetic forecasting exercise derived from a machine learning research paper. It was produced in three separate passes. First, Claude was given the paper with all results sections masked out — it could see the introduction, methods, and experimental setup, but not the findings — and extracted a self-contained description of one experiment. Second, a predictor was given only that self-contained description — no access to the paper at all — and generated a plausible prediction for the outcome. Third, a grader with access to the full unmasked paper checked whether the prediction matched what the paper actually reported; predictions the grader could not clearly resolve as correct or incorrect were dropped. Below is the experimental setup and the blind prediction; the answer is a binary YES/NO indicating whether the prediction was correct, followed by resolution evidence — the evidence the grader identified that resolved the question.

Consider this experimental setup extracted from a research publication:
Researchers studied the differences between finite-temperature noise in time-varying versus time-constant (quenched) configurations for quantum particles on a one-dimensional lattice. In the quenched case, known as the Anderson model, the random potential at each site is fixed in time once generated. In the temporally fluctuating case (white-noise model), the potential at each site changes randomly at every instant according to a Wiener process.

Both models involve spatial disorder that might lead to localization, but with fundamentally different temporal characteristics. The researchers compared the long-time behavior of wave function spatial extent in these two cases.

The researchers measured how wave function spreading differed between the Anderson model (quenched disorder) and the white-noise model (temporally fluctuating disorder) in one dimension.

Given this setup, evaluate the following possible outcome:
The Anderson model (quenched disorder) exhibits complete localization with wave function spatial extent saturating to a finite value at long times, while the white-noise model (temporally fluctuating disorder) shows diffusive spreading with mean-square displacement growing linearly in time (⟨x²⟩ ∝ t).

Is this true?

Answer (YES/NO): YES